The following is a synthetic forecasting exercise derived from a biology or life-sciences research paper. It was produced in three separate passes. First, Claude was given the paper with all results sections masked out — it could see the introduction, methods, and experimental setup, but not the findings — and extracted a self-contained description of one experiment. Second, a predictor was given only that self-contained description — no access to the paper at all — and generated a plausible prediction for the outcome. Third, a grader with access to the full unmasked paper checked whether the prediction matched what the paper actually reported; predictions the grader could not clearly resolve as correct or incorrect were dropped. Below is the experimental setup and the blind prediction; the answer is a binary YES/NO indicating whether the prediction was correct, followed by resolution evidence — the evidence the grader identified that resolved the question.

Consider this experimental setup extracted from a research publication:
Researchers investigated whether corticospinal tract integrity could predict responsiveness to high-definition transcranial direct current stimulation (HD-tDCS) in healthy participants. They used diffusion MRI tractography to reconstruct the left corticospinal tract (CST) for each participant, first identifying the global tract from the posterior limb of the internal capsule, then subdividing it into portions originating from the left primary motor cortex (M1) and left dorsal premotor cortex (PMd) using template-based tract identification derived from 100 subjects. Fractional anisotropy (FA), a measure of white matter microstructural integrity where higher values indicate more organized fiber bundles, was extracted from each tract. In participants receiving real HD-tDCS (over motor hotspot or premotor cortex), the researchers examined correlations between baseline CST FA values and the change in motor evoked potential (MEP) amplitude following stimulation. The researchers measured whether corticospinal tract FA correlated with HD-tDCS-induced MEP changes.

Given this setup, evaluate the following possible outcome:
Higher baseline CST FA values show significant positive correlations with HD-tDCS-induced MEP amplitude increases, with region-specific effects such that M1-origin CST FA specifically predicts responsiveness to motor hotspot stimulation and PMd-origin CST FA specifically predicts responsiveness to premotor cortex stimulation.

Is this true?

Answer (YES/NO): NO